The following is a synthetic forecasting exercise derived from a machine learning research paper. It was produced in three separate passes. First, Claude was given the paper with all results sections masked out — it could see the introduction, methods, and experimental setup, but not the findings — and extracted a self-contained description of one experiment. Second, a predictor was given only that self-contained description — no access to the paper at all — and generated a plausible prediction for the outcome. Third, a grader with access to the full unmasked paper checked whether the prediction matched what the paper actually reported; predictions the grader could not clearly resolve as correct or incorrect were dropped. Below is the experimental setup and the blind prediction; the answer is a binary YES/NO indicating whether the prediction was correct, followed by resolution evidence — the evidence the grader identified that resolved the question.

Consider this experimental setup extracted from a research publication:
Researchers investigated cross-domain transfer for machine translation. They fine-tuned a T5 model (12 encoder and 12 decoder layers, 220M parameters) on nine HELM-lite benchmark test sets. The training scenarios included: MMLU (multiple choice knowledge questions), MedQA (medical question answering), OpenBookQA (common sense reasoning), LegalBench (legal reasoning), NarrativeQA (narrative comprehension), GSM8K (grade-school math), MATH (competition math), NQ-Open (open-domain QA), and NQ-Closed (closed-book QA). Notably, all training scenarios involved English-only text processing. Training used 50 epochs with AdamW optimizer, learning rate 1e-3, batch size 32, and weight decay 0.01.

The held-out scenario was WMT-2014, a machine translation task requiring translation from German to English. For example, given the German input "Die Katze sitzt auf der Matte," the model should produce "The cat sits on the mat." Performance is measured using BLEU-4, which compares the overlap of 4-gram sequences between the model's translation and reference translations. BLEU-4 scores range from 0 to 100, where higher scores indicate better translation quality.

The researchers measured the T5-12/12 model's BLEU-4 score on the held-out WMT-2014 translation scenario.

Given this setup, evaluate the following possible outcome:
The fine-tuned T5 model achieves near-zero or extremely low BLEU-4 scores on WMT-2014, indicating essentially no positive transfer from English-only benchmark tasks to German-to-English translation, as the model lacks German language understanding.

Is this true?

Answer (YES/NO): YES